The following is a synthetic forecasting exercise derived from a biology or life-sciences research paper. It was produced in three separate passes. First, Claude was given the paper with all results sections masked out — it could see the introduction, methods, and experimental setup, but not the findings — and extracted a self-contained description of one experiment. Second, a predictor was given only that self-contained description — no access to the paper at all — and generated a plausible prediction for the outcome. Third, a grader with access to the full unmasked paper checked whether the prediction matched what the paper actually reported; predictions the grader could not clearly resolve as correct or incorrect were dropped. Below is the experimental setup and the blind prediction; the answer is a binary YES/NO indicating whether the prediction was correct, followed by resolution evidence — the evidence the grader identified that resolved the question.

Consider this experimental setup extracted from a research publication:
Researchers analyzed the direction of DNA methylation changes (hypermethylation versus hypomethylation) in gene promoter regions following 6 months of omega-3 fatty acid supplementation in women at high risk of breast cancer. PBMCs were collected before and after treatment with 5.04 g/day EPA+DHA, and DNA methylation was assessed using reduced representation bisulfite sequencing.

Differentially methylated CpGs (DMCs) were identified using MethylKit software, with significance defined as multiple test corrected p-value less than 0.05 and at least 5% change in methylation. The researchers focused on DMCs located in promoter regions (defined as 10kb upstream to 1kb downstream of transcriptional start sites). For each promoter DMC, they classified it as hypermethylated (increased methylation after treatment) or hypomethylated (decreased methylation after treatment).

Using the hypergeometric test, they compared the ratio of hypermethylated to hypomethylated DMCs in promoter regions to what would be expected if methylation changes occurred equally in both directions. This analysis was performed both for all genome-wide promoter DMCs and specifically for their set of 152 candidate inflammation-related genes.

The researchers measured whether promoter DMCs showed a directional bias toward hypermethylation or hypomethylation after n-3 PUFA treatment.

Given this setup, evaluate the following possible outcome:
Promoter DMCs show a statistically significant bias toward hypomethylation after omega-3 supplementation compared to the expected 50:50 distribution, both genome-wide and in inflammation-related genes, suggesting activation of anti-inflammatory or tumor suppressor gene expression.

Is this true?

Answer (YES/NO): NO